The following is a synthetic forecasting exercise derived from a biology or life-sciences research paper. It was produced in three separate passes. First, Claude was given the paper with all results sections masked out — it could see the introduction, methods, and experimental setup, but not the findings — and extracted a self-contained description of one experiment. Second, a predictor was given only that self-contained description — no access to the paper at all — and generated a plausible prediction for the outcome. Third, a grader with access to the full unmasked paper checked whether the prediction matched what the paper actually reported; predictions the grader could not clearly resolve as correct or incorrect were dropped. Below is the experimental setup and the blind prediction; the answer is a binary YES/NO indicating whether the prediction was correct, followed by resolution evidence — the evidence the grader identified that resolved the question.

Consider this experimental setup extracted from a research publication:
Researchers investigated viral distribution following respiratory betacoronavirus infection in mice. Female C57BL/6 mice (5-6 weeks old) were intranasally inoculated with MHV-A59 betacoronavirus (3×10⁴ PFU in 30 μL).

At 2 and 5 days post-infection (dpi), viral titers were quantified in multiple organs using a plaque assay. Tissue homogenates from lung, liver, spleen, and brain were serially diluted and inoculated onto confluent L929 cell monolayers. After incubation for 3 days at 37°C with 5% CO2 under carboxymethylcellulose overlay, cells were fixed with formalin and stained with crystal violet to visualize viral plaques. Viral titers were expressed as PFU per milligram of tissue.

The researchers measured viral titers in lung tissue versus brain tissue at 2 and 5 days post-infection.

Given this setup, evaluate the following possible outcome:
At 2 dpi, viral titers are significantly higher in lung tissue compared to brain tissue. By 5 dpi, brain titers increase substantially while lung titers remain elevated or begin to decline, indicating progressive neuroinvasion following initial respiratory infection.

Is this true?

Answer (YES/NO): NO